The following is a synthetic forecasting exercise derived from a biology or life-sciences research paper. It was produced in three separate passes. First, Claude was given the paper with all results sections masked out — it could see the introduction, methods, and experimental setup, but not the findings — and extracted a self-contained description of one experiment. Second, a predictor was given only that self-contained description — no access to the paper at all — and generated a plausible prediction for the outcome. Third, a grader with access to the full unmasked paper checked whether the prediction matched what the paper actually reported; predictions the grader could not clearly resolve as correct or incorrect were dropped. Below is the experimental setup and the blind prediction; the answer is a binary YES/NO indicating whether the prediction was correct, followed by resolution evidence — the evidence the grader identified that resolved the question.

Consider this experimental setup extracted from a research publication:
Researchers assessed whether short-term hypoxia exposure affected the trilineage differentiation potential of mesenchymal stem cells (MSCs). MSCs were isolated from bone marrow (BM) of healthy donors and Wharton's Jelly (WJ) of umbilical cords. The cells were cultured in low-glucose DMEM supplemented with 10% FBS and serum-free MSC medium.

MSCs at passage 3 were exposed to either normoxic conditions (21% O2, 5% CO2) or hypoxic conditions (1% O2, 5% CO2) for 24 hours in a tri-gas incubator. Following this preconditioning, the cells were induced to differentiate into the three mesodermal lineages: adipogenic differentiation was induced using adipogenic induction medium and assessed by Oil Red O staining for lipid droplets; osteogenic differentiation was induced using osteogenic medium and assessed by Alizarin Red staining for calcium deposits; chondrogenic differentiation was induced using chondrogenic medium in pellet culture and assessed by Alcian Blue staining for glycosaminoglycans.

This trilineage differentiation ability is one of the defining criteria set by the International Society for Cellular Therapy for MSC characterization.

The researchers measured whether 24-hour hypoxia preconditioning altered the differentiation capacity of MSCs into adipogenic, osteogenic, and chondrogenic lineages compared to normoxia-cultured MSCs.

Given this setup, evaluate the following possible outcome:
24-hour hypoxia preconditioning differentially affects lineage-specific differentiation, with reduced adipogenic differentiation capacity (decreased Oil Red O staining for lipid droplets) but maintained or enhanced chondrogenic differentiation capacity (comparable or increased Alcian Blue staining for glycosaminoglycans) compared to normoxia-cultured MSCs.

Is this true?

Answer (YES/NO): NO